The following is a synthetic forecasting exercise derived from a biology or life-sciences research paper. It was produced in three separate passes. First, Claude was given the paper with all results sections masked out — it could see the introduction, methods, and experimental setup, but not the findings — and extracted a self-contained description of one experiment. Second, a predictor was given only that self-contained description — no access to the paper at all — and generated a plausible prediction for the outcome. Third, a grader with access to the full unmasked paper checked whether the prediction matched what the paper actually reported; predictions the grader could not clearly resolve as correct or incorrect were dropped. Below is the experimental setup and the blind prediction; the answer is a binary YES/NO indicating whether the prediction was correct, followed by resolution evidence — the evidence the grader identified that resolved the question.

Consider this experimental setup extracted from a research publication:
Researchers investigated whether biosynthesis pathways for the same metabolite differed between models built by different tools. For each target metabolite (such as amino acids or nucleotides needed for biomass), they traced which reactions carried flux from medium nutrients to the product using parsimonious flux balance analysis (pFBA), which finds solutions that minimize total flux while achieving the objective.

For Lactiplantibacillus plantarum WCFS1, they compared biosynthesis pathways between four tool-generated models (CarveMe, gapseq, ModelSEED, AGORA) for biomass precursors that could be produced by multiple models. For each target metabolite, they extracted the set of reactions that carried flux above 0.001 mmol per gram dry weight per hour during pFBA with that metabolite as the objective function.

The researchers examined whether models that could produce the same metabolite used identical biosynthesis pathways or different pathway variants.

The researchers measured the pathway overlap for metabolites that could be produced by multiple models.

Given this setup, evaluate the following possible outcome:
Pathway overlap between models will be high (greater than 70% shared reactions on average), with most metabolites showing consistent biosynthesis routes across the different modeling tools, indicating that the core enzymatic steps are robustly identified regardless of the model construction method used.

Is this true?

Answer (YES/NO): NO